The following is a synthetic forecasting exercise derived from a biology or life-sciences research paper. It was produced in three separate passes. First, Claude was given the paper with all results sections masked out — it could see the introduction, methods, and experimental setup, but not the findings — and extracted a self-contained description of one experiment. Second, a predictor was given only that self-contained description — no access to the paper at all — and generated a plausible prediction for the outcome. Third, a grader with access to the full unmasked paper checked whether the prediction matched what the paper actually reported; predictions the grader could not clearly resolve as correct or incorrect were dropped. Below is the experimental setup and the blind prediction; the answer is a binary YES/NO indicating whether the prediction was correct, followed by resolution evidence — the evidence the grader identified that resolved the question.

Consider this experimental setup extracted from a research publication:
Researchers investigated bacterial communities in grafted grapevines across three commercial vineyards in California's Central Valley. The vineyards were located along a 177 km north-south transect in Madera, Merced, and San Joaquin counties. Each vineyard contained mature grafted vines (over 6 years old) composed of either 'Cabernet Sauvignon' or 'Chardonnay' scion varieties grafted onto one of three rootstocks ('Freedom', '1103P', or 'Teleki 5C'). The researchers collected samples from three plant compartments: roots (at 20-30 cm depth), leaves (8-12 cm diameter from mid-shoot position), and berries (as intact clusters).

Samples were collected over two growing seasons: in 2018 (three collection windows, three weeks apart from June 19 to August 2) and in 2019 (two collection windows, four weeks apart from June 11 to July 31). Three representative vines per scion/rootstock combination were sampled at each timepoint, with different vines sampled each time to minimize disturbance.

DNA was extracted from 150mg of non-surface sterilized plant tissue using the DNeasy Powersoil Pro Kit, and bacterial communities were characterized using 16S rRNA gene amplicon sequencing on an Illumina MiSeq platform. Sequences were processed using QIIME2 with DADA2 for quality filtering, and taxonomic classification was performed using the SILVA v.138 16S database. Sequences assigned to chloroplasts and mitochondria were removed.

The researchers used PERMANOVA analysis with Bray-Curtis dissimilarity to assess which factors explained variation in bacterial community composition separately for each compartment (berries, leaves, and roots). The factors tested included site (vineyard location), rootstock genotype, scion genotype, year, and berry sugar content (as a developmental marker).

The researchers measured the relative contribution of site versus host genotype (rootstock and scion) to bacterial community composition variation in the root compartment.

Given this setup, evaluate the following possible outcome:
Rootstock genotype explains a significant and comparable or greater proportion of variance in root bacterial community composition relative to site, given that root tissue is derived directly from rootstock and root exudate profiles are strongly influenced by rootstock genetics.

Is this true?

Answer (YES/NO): NO